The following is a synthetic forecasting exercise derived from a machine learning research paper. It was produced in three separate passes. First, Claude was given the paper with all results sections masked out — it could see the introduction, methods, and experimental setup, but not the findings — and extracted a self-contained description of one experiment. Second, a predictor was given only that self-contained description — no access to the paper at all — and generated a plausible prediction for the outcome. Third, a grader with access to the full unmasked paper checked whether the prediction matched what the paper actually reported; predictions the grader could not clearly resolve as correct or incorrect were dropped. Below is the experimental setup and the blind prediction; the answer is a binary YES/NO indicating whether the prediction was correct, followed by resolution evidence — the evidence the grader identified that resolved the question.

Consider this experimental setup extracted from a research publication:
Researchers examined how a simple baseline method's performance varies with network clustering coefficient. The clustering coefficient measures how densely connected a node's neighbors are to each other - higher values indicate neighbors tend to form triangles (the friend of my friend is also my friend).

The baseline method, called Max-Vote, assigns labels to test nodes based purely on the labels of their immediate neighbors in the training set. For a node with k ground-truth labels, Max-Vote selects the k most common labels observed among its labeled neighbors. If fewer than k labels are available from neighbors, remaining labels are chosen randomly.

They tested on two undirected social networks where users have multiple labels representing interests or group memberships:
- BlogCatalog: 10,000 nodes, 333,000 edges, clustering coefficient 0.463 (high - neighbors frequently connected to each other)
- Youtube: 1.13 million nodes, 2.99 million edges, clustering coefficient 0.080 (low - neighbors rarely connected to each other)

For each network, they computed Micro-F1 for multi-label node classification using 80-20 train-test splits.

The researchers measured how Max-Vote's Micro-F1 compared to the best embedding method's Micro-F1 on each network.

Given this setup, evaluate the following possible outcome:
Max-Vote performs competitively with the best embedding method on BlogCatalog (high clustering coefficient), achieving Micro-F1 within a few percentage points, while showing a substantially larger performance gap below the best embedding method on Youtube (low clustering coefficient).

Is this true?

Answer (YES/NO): NO